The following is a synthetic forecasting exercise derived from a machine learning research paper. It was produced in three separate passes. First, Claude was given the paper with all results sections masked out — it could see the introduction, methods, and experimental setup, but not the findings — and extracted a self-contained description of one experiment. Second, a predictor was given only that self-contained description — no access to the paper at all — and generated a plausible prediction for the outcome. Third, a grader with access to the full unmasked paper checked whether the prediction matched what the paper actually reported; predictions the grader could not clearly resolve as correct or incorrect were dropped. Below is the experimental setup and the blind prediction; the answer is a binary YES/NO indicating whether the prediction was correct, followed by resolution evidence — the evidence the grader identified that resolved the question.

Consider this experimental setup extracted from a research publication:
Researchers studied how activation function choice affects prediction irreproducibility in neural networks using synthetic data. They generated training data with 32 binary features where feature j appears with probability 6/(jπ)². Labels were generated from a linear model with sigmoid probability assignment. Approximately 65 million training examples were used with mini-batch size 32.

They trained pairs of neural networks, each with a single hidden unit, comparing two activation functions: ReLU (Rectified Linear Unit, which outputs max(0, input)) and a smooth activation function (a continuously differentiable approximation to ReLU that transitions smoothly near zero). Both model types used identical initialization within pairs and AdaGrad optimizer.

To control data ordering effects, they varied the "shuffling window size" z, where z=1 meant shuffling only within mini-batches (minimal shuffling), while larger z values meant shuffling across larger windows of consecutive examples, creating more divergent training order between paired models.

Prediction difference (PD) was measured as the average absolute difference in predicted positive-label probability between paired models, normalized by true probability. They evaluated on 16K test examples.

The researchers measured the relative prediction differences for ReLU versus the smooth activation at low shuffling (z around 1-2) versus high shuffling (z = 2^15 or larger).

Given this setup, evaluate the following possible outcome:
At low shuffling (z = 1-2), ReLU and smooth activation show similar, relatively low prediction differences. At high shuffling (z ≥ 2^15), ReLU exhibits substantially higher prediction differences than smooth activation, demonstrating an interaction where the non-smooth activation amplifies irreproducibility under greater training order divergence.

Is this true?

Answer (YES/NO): NO